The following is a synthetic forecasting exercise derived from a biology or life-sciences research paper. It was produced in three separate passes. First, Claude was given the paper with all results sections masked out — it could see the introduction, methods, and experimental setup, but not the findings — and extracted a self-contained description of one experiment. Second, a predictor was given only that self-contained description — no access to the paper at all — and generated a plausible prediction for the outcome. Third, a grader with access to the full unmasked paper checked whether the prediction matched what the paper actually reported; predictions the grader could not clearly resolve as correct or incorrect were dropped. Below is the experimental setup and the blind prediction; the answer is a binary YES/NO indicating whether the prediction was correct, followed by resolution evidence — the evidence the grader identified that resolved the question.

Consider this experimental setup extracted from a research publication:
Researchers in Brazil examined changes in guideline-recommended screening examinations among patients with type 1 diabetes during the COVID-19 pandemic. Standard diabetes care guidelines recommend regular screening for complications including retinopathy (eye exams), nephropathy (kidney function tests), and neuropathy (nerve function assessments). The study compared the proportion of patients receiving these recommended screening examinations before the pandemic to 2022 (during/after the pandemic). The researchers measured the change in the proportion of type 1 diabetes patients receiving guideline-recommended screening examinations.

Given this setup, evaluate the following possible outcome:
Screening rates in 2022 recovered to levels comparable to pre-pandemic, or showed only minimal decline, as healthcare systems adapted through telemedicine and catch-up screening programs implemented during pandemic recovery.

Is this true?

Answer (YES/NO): NO